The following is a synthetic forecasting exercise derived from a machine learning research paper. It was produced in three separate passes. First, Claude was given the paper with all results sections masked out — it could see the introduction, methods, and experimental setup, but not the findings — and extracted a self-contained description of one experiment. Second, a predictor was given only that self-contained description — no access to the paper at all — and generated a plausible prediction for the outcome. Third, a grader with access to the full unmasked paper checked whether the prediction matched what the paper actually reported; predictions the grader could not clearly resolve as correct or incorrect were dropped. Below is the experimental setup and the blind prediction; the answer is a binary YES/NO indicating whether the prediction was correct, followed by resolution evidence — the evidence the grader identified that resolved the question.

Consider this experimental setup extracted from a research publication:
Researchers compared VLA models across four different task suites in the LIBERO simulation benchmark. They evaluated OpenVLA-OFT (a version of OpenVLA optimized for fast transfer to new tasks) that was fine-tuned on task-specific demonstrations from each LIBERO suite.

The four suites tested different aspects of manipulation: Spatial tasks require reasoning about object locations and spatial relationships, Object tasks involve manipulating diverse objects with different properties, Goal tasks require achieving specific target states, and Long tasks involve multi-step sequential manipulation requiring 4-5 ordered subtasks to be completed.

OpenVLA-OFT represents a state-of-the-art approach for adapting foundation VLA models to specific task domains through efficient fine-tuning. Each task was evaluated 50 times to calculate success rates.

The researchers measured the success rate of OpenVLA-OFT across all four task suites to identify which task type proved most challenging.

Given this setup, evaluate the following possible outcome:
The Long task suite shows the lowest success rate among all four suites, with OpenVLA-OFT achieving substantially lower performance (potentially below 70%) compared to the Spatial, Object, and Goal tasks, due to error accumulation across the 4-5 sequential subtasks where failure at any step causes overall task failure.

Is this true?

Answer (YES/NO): NO